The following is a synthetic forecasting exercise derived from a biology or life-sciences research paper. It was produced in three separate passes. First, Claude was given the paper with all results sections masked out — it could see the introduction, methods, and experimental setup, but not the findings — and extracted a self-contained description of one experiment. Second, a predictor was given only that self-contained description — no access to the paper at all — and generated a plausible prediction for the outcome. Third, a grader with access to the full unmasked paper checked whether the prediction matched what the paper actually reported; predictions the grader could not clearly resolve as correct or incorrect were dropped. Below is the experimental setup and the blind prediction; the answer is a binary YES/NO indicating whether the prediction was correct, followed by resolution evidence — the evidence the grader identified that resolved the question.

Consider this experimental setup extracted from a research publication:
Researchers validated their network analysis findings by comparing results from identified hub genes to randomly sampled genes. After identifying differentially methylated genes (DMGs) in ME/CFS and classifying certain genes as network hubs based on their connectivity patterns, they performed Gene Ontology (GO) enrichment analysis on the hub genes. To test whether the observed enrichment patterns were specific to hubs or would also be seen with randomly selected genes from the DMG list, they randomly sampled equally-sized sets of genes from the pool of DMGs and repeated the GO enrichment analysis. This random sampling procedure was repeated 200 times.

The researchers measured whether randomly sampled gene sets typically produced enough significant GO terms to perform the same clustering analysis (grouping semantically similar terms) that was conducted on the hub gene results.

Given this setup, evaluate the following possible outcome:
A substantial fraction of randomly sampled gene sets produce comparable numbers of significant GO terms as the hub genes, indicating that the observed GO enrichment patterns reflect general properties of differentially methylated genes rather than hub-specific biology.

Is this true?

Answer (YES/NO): NO